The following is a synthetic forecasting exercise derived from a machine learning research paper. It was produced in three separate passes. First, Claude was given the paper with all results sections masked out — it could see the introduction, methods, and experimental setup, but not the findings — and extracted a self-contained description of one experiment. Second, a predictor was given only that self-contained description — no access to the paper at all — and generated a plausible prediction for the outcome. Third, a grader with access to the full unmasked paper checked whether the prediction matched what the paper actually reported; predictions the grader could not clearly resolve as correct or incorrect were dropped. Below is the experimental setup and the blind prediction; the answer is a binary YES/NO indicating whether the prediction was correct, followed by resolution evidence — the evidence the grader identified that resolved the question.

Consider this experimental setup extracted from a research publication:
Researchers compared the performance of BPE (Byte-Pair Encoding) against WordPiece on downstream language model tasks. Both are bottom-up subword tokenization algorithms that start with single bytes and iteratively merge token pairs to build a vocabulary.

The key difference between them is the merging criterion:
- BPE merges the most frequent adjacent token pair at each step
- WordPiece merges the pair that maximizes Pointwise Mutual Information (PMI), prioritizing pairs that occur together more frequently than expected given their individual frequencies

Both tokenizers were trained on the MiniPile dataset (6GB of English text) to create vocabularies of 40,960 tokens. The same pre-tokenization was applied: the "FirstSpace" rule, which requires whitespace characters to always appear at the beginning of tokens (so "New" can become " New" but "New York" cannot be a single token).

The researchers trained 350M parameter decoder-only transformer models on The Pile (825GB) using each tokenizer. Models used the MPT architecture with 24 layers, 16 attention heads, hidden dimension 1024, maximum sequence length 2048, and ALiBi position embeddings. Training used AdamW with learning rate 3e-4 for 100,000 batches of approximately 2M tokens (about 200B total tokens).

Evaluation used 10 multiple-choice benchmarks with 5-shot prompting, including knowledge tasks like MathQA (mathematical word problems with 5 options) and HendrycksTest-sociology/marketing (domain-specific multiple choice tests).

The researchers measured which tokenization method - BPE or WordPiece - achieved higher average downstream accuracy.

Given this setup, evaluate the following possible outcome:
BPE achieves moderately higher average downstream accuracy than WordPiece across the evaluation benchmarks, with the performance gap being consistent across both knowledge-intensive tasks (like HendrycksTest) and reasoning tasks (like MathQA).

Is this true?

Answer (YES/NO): NO